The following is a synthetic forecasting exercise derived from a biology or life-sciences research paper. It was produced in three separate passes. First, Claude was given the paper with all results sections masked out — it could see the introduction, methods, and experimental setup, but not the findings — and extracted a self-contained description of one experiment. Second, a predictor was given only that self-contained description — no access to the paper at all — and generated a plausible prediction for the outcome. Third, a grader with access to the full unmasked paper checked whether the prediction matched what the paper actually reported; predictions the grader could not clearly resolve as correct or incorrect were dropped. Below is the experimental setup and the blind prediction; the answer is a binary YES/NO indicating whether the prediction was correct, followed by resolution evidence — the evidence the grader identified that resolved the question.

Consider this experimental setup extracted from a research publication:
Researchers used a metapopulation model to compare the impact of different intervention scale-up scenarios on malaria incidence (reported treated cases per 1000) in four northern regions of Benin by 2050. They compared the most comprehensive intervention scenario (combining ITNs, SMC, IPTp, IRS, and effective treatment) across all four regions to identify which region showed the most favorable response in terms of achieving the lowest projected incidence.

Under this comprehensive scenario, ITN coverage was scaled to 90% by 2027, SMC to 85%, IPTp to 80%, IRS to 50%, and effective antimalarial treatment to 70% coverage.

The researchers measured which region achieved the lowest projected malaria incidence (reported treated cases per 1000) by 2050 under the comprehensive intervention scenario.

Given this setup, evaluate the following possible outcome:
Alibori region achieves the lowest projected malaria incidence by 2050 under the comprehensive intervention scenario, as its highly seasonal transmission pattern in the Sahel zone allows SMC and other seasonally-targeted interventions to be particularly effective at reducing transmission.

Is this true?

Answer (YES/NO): NO